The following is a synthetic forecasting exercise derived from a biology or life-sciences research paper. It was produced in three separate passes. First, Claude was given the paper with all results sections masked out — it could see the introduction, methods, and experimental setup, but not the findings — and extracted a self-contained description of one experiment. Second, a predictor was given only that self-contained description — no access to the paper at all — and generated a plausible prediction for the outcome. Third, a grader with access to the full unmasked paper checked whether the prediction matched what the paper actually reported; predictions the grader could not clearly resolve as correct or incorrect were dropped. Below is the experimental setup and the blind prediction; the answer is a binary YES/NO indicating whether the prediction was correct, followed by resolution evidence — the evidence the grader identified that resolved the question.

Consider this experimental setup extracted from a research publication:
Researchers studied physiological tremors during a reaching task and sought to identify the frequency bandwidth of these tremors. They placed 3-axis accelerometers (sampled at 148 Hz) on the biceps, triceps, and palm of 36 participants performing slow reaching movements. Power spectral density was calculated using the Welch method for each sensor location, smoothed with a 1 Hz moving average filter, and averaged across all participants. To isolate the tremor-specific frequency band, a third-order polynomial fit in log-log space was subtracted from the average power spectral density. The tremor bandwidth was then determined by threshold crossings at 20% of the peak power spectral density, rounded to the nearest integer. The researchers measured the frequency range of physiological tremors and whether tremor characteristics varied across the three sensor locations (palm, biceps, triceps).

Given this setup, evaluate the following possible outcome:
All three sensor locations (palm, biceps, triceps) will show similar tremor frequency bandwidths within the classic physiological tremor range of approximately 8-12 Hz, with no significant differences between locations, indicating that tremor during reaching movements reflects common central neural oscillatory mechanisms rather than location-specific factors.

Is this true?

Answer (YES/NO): NO